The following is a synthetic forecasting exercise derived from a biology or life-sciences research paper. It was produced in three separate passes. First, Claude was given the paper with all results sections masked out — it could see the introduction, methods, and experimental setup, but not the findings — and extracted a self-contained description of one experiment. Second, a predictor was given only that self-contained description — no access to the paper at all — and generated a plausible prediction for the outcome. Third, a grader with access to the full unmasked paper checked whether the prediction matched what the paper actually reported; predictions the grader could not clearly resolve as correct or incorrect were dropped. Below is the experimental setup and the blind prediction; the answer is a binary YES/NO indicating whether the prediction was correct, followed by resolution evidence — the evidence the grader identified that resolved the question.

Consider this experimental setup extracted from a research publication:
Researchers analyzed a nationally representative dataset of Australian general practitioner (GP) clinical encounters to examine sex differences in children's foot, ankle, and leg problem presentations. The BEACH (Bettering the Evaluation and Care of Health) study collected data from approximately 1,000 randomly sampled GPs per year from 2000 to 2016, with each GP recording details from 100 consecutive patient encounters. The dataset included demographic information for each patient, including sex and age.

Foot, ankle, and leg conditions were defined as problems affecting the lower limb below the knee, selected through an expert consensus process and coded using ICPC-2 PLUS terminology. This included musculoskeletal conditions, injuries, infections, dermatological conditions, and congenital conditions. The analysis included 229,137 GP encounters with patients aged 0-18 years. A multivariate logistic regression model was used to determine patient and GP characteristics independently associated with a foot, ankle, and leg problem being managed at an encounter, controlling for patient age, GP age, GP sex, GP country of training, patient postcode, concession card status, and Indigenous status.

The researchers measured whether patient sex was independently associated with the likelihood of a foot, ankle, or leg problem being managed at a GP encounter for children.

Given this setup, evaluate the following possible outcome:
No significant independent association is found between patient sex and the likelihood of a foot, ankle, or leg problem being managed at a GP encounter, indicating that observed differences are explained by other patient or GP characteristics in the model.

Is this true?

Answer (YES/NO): NO